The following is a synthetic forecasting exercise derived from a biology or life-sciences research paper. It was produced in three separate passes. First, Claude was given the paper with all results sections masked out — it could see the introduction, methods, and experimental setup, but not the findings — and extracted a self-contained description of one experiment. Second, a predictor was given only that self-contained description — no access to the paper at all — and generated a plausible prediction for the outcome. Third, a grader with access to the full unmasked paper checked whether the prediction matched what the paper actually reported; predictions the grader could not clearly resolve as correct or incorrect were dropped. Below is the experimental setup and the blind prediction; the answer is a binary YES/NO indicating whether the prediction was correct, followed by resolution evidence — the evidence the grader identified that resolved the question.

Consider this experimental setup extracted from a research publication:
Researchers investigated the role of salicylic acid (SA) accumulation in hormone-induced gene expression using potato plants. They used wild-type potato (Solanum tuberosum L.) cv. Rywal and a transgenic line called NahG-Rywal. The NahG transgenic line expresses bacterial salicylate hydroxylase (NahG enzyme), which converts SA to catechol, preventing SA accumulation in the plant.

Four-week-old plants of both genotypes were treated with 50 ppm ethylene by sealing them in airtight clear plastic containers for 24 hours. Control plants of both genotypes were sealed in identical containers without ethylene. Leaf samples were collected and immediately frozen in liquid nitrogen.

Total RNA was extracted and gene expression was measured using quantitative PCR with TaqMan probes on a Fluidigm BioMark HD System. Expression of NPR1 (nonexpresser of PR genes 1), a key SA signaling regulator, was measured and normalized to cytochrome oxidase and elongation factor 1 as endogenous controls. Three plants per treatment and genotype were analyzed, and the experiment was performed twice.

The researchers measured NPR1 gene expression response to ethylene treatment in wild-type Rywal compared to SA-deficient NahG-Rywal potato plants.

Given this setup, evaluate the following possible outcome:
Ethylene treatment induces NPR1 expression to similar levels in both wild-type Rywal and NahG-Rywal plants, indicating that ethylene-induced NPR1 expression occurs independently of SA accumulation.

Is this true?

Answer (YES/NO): YES